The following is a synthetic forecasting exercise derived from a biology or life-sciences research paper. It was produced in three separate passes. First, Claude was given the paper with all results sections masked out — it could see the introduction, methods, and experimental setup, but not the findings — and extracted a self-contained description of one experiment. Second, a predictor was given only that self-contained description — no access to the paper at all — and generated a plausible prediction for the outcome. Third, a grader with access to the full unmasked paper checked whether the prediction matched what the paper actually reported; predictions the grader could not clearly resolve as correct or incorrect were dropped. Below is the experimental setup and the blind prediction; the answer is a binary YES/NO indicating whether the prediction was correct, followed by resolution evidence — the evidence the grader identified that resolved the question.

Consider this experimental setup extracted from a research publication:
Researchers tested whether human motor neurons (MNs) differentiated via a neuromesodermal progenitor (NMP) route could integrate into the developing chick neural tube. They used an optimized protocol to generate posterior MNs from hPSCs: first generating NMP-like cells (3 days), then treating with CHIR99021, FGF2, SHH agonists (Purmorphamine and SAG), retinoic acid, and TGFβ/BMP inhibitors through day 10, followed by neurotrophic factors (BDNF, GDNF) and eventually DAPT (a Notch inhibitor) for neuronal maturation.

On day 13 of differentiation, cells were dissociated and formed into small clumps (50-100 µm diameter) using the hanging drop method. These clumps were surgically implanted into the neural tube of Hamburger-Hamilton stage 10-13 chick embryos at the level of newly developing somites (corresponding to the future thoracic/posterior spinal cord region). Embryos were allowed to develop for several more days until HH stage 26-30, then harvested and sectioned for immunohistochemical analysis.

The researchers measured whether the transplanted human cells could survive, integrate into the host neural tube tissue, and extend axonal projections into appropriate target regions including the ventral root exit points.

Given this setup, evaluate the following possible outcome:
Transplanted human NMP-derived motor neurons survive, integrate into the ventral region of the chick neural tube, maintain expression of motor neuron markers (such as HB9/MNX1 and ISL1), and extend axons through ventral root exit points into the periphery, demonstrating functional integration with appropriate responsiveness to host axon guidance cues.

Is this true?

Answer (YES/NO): YES